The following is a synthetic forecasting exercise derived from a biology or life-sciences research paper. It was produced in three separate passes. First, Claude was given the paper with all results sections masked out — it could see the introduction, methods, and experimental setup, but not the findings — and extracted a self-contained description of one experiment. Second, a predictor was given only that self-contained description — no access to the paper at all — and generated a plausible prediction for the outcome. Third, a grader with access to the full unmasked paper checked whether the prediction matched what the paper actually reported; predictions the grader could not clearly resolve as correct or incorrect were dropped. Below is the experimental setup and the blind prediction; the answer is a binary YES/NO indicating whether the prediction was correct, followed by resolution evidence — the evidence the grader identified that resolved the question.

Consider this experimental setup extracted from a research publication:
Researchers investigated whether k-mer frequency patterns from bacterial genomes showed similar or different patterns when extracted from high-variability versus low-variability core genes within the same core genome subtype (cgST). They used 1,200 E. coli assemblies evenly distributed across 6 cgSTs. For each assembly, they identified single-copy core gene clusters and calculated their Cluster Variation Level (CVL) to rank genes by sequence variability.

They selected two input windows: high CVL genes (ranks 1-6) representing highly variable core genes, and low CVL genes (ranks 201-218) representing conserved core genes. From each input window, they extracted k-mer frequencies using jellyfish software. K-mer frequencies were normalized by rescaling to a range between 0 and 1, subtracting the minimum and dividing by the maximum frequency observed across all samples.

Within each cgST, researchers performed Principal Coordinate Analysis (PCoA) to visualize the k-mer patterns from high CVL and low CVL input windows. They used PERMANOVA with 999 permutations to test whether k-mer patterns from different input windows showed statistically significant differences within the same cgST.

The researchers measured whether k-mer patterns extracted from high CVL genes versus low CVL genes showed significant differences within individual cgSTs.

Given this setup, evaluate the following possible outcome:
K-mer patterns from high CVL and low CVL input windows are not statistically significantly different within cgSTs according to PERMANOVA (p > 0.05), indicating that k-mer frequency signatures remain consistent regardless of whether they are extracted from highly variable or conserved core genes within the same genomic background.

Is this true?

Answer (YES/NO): NO